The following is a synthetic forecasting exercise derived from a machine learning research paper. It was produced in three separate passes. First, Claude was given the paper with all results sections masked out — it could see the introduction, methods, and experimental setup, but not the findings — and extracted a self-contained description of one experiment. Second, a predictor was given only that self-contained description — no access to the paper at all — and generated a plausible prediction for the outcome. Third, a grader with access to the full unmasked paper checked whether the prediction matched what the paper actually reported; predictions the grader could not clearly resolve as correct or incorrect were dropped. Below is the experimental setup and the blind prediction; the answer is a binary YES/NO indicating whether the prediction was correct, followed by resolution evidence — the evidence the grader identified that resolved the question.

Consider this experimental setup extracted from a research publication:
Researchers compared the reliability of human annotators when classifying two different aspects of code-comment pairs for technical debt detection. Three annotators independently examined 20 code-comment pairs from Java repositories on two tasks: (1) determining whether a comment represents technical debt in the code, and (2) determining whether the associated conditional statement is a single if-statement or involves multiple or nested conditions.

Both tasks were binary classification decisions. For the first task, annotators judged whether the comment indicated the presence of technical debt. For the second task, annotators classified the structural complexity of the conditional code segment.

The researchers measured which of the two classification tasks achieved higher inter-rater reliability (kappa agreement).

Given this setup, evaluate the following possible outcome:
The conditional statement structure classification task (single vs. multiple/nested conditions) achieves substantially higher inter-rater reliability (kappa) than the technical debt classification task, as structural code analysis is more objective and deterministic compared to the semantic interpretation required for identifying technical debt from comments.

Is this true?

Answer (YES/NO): NO